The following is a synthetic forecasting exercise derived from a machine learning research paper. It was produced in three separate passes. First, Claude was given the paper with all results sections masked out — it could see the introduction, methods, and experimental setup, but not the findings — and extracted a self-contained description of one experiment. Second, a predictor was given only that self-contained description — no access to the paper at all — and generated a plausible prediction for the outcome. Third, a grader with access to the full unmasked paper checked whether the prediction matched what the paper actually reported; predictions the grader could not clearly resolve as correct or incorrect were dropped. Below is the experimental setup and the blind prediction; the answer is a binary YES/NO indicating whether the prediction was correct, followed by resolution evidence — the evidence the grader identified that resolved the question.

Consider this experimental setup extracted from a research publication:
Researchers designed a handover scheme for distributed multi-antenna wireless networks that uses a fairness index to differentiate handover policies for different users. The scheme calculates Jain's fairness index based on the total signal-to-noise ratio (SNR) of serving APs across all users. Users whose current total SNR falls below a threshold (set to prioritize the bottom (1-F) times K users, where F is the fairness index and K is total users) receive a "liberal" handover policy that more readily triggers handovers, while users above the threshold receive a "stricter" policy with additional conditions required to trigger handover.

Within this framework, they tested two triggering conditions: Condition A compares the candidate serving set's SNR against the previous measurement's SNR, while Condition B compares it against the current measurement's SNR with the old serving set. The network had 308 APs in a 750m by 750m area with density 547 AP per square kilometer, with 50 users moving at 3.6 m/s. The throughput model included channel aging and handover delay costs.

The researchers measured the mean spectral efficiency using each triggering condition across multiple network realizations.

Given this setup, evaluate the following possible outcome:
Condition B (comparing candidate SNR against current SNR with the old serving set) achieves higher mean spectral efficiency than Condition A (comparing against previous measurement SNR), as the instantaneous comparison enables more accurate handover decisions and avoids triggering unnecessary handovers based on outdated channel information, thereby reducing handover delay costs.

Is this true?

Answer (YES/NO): YES